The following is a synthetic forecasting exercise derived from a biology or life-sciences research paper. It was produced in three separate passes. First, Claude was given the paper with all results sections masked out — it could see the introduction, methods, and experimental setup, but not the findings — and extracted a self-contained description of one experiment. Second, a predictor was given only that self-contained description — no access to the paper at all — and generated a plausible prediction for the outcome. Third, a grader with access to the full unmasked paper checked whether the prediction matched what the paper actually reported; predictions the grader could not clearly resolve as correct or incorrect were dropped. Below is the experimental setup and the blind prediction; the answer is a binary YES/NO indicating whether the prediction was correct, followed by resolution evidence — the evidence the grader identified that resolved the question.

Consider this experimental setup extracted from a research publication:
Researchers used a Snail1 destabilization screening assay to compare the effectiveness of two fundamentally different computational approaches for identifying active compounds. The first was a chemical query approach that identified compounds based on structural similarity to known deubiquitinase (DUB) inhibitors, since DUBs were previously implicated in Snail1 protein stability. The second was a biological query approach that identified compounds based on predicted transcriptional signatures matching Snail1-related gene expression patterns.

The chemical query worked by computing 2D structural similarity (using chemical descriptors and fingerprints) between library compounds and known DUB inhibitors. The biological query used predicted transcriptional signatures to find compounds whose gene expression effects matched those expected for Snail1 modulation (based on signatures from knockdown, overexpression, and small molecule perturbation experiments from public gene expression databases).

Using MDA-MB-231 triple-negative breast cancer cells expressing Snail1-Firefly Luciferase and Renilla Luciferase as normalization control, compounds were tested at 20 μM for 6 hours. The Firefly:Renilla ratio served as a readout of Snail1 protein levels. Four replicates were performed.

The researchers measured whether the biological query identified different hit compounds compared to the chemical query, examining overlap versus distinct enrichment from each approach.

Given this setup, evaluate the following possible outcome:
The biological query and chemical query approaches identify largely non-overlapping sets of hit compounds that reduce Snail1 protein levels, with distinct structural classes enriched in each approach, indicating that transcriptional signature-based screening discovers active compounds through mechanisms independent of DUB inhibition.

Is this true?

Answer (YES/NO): NO